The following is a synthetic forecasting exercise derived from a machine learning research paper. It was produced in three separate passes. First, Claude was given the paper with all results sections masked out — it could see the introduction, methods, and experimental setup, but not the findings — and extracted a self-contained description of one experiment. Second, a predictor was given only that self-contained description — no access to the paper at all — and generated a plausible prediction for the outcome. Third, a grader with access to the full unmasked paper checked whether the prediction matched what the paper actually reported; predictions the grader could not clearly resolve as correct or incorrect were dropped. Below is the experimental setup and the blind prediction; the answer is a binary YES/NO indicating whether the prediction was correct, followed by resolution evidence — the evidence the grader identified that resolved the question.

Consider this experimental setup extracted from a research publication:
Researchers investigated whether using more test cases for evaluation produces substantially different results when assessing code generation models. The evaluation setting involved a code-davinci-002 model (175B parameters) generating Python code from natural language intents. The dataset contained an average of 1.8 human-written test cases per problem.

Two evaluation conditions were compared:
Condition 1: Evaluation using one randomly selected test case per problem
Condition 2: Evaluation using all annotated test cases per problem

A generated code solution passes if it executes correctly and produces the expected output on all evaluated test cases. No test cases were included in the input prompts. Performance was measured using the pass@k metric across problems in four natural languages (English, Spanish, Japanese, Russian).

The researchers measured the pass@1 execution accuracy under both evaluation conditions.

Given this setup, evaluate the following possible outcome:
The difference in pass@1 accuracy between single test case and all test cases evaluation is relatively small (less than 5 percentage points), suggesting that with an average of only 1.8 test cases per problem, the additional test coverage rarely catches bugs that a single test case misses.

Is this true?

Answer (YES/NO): YES